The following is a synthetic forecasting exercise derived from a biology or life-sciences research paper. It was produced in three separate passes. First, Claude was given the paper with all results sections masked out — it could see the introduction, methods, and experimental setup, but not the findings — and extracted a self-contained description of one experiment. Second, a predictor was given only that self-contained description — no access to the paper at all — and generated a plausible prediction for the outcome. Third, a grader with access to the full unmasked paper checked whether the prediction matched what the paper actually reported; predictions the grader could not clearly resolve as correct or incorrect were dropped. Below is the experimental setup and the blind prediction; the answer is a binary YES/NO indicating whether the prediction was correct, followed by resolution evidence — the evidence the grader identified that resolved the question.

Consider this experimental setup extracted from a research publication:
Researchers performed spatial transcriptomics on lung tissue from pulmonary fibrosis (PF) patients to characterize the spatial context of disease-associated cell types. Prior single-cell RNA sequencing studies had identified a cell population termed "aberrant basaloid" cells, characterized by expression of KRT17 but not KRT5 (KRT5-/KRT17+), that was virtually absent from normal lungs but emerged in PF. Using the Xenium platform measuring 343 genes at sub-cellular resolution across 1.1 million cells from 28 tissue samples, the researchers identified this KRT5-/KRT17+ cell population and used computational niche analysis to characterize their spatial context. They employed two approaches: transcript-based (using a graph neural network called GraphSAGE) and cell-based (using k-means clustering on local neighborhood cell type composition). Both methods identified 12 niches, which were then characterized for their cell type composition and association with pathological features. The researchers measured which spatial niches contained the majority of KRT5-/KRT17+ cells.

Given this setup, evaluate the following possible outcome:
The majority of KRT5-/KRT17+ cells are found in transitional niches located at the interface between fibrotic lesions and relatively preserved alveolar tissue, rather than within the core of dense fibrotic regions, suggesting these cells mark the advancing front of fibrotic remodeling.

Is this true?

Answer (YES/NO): YES